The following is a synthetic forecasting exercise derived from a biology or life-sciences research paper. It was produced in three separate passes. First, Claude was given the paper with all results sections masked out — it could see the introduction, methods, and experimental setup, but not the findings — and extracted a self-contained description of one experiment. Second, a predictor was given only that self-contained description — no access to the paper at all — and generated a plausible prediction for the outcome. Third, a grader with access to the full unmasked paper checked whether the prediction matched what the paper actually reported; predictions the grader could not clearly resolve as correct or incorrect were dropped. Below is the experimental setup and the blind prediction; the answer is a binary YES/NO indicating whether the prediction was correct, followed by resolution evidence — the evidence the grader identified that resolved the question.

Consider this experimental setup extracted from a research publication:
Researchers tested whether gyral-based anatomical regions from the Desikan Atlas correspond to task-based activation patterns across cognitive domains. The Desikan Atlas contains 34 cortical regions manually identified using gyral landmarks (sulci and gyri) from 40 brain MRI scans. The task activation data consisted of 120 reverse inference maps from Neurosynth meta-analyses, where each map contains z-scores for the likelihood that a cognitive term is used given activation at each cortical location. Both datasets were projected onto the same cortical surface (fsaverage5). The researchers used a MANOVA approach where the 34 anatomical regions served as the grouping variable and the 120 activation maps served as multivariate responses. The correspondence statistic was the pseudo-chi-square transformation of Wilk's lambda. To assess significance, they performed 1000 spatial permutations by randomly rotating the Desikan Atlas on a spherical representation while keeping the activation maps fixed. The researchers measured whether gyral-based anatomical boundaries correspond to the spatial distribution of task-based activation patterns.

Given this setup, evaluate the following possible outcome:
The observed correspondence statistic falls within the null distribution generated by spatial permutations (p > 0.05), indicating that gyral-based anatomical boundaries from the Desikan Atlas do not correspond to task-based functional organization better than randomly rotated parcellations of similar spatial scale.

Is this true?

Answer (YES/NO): NO